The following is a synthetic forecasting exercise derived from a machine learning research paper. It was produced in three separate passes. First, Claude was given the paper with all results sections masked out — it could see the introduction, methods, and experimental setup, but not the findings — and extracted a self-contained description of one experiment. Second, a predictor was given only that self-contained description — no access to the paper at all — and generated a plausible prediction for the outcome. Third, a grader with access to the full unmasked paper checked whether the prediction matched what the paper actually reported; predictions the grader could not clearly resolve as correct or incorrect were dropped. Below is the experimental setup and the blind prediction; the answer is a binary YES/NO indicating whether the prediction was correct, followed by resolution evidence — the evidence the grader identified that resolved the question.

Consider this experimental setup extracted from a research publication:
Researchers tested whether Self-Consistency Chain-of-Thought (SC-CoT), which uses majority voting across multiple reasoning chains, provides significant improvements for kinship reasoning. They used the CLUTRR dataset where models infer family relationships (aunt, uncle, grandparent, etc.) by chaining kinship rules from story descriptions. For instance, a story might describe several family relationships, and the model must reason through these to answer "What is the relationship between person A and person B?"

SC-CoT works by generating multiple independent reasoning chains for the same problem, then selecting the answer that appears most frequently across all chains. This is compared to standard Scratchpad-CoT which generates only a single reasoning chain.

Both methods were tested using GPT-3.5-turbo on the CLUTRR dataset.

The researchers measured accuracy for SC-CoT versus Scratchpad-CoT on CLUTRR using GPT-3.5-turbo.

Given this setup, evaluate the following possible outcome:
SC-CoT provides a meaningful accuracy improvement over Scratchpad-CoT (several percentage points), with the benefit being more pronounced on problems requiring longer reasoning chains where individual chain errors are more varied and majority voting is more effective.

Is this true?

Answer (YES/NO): NO